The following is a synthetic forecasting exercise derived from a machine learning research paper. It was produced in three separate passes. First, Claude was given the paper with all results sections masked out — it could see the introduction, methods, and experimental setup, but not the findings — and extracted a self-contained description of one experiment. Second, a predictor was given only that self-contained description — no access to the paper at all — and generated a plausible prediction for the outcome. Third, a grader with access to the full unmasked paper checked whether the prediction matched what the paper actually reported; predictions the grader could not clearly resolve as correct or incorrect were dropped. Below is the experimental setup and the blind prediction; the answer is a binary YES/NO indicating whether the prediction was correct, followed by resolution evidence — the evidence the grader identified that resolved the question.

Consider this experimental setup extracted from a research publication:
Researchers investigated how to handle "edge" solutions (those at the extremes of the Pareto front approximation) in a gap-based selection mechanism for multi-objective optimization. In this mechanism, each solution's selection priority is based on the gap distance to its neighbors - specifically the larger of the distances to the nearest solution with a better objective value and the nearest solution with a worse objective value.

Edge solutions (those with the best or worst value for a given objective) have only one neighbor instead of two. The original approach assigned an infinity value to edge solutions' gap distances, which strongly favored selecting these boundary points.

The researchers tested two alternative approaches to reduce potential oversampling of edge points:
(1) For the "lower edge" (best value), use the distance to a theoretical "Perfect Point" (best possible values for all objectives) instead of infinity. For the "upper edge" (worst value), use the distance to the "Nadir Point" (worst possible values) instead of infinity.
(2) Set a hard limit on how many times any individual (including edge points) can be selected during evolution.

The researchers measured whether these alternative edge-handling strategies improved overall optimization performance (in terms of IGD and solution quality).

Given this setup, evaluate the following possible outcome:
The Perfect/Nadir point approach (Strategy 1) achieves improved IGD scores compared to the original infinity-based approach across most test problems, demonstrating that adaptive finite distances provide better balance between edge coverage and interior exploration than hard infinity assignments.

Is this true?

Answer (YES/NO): NO